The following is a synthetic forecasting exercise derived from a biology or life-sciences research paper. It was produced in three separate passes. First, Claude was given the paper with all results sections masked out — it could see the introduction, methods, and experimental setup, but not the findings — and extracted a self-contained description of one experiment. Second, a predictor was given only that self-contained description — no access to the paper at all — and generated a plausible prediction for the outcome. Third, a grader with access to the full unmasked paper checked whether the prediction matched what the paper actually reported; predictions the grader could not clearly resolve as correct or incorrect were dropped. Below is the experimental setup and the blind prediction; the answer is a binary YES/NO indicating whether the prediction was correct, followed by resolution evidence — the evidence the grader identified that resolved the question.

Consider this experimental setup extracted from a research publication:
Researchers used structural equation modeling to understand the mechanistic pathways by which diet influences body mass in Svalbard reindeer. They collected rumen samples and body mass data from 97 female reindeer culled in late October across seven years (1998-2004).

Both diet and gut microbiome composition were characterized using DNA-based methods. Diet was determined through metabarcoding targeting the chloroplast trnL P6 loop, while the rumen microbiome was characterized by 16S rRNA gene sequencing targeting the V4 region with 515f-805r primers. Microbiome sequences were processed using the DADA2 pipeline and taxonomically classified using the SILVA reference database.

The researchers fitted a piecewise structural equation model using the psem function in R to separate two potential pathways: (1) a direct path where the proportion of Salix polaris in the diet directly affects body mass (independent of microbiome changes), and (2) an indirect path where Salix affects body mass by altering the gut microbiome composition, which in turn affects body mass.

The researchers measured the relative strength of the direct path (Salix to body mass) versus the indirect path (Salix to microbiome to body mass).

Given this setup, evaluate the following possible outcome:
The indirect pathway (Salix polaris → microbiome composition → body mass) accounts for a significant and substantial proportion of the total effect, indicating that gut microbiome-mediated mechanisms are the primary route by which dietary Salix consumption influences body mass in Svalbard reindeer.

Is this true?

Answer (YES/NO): NO